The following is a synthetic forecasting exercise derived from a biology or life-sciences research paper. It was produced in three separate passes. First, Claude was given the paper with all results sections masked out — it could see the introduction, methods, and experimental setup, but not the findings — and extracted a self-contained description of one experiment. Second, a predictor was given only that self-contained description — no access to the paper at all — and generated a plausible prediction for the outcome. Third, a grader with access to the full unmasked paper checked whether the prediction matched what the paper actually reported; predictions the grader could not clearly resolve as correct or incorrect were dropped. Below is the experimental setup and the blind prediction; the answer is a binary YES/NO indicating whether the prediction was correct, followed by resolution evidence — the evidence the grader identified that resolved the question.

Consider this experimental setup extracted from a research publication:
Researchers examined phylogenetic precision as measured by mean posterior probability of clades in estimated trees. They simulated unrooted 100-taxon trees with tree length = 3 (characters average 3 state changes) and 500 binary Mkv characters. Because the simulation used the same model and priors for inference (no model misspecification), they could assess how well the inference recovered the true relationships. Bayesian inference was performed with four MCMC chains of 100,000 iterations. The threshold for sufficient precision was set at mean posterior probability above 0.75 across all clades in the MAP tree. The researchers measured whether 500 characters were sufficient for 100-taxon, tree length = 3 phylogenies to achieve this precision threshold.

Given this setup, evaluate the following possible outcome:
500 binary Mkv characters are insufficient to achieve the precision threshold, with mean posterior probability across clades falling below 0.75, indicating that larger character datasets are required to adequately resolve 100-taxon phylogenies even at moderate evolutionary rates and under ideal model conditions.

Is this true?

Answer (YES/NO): NO